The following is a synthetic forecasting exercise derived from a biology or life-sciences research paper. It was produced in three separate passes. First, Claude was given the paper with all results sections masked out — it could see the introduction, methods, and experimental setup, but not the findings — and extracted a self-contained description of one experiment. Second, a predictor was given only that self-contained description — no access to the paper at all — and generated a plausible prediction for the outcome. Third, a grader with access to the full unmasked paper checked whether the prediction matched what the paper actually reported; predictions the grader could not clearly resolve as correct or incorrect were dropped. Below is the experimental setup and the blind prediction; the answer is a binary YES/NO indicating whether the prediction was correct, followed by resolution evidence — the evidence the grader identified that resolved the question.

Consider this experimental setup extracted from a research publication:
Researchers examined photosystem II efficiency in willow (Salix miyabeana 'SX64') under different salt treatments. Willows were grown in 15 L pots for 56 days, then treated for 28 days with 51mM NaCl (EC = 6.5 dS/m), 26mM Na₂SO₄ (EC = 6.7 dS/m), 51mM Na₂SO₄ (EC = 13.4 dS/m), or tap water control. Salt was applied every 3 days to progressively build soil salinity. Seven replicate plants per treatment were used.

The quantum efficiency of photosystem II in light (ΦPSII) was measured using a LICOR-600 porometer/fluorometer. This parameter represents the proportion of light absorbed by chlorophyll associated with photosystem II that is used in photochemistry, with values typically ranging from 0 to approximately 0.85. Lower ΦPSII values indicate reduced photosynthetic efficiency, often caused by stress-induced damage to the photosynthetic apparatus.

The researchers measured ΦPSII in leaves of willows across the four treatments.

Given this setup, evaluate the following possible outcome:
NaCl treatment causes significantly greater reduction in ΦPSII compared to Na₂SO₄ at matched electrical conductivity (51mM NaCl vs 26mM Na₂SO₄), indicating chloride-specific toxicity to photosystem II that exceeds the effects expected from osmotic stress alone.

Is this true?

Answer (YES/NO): NO